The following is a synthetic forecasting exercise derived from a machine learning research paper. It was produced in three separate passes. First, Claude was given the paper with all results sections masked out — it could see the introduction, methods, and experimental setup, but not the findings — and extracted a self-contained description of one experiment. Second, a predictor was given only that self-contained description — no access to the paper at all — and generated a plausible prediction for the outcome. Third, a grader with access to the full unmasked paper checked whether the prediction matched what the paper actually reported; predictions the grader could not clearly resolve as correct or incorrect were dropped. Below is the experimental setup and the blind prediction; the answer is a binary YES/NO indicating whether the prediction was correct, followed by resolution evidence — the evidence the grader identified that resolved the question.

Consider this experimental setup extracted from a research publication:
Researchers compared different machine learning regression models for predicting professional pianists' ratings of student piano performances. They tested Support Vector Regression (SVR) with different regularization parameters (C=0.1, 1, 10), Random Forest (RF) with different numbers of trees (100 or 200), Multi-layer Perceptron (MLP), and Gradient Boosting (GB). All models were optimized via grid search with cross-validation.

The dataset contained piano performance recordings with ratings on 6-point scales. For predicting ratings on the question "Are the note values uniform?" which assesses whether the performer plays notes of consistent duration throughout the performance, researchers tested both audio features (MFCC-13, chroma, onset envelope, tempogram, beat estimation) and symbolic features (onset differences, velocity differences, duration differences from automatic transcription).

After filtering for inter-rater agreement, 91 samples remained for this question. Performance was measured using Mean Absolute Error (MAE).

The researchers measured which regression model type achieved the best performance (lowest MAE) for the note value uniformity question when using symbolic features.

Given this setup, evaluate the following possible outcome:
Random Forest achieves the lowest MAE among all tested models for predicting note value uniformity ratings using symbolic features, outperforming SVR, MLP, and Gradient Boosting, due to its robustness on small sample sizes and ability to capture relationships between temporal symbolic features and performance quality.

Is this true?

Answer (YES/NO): YES